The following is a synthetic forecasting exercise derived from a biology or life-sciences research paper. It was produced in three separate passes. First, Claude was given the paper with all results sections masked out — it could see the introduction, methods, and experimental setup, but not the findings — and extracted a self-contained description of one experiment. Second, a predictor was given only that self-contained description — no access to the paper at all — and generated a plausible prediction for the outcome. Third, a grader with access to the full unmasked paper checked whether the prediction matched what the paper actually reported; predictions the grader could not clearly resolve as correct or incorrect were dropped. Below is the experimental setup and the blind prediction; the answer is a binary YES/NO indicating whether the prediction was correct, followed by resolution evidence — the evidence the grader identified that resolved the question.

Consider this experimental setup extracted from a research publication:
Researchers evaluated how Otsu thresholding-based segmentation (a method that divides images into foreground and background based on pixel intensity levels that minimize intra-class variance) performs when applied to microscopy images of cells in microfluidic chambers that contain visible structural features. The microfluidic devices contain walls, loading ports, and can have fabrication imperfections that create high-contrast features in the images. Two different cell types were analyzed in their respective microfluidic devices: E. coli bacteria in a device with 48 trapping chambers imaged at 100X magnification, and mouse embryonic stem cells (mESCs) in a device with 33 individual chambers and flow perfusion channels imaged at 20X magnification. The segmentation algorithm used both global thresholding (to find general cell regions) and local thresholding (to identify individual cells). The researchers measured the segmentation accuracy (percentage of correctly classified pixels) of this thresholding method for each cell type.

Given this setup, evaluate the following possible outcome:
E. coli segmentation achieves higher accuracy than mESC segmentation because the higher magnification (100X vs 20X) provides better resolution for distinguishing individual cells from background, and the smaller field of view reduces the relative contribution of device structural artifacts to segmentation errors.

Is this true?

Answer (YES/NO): YES